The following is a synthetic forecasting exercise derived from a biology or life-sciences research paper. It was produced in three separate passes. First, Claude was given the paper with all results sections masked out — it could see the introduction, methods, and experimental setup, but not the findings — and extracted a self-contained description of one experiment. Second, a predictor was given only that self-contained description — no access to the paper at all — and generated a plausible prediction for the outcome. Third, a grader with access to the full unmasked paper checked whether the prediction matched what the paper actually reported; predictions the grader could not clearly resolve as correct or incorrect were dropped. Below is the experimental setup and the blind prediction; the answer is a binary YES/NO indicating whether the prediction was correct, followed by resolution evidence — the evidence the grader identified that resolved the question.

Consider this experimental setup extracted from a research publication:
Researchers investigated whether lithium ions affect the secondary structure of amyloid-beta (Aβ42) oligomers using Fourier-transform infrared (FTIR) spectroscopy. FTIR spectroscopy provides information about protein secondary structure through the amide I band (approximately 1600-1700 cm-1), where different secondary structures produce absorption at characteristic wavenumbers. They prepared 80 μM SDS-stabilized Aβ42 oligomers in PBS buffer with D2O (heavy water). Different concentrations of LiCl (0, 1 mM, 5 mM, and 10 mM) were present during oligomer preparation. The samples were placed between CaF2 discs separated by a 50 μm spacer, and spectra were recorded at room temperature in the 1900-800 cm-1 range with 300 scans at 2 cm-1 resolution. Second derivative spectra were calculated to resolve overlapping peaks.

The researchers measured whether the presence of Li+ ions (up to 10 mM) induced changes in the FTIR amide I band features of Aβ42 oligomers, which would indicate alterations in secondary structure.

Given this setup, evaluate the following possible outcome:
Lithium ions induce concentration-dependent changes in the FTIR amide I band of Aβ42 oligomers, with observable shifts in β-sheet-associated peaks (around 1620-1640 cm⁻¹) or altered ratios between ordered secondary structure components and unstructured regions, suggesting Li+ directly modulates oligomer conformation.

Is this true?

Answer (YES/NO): NO